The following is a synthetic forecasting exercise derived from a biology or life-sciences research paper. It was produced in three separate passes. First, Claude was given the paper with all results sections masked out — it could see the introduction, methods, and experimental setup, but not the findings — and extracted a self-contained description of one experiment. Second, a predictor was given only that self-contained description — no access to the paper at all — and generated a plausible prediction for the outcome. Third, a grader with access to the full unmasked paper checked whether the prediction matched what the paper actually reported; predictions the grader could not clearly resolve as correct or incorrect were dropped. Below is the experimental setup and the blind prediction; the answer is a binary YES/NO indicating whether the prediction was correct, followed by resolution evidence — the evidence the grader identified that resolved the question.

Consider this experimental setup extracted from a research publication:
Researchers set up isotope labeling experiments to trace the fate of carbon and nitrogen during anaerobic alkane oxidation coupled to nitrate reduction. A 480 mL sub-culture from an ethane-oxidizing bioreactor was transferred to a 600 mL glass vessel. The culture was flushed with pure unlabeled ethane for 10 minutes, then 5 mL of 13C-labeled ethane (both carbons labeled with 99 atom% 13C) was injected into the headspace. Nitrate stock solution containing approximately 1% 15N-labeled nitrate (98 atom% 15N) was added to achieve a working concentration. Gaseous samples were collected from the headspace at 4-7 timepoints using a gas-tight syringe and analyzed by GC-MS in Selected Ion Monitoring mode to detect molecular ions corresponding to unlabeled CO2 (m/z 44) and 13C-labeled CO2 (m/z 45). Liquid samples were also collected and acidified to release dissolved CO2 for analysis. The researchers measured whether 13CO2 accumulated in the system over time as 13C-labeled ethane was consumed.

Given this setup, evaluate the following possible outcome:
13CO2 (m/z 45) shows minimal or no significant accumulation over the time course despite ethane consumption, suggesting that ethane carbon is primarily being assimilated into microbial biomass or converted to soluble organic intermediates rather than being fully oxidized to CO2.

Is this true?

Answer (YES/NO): NO